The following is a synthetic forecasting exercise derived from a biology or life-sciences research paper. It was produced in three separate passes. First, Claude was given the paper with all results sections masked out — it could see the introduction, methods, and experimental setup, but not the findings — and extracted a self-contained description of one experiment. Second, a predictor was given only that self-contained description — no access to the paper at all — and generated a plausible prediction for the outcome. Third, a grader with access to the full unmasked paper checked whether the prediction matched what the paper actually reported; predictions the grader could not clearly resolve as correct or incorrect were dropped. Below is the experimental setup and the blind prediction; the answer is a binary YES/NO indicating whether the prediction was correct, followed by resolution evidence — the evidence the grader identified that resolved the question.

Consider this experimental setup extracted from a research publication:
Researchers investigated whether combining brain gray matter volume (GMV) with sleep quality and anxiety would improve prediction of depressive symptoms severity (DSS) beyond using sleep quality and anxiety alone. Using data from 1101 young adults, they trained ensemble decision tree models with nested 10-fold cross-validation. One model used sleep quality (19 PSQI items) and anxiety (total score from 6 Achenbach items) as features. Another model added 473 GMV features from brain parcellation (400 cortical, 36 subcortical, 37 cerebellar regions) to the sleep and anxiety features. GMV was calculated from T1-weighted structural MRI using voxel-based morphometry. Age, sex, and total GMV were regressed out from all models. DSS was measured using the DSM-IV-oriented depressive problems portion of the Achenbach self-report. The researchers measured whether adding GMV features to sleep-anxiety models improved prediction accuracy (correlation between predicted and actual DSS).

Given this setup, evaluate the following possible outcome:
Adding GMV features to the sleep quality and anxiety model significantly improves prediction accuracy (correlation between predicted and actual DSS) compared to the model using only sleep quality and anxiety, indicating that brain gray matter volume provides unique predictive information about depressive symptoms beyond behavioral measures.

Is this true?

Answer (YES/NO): NO